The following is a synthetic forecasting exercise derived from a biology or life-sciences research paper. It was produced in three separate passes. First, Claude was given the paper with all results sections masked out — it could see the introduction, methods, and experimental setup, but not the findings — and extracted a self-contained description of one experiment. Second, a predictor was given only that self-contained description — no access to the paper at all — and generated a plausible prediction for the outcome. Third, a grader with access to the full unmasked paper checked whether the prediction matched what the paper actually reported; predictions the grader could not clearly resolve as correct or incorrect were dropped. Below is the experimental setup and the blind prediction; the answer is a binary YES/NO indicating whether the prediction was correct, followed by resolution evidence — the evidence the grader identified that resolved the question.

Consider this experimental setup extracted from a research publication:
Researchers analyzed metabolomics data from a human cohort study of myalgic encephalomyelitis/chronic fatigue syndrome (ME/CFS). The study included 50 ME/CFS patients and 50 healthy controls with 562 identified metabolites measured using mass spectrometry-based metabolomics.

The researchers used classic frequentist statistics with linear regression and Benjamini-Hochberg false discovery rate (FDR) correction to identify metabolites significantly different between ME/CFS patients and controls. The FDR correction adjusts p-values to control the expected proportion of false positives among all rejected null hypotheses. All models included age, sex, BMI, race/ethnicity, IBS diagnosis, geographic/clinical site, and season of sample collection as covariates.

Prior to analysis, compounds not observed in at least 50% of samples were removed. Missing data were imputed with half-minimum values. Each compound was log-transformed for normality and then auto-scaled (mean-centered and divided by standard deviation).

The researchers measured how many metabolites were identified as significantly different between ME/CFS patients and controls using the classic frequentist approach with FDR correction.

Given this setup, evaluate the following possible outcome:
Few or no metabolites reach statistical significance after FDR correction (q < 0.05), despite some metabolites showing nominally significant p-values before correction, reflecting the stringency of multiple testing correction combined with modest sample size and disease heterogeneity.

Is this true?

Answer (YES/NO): NO